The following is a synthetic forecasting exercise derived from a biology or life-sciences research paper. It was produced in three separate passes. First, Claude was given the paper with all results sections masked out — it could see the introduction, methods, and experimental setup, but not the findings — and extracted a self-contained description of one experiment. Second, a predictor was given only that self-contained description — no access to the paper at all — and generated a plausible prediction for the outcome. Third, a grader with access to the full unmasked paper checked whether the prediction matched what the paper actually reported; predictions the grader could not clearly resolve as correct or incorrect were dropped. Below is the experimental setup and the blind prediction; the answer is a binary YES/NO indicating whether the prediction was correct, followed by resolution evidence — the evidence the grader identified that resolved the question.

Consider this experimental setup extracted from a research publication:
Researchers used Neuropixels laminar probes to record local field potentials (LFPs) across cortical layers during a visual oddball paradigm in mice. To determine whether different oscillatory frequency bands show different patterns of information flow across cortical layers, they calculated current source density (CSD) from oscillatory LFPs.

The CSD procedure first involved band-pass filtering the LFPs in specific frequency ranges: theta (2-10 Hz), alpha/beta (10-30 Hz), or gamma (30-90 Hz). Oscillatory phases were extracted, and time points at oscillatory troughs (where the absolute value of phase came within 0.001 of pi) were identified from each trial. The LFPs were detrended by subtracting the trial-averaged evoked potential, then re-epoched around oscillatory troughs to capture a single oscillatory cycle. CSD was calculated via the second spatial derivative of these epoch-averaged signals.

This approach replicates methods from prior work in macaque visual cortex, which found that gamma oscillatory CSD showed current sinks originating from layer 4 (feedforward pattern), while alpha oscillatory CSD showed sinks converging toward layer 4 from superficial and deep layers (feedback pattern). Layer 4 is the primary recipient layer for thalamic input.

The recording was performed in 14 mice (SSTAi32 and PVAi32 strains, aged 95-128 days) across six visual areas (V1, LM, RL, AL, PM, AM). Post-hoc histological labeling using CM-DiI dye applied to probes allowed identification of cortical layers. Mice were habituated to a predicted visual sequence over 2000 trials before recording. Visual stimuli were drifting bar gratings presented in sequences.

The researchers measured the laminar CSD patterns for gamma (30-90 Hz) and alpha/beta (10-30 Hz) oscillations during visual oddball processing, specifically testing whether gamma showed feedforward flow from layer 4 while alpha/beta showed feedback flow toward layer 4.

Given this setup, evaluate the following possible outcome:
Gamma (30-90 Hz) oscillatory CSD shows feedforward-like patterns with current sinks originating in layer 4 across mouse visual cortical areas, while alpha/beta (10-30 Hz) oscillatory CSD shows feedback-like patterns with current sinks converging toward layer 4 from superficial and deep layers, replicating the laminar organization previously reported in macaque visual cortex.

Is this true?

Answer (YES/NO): NO